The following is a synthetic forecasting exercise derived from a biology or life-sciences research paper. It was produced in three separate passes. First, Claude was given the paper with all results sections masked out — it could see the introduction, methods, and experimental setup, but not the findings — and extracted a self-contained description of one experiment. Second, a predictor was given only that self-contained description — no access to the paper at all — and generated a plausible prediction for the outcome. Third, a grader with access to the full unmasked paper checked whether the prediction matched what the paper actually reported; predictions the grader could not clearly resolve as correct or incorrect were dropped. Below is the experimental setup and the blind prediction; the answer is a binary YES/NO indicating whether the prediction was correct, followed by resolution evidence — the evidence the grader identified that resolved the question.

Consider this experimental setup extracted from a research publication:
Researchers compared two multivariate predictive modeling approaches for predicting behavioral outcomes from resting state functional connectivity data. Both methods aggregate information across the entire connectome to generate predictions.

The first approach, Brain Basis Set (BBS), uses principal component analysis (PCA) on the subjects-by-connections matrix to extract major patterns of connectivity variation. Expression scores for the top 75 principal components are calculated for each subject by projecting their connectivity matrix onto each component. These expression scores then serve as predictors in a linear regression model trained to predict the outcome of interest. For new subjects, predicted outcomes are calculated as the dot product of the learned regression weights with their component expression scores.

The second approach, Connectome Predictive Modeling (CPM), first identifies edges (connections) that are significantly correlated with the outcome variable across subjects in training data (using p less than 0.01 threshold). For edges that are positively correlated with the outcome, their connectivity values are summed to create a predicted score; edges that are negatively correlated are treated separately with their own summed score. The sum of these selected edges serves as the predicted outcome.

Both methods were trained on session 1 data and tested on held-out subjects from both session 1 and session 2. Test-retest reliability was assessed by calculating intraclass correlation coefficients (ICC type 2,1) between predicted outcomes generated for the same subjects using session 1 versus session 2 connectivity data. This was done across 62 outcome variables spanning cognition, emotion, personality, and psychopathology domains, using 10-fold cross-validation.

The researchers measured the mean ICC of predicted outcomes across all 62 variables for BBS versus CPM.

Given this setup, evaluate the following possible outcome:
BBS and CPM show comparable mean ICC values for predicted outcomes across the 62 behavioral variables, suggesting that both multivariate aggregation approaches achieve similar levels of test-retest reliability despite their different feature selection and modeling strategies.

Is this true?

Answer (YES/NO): NO